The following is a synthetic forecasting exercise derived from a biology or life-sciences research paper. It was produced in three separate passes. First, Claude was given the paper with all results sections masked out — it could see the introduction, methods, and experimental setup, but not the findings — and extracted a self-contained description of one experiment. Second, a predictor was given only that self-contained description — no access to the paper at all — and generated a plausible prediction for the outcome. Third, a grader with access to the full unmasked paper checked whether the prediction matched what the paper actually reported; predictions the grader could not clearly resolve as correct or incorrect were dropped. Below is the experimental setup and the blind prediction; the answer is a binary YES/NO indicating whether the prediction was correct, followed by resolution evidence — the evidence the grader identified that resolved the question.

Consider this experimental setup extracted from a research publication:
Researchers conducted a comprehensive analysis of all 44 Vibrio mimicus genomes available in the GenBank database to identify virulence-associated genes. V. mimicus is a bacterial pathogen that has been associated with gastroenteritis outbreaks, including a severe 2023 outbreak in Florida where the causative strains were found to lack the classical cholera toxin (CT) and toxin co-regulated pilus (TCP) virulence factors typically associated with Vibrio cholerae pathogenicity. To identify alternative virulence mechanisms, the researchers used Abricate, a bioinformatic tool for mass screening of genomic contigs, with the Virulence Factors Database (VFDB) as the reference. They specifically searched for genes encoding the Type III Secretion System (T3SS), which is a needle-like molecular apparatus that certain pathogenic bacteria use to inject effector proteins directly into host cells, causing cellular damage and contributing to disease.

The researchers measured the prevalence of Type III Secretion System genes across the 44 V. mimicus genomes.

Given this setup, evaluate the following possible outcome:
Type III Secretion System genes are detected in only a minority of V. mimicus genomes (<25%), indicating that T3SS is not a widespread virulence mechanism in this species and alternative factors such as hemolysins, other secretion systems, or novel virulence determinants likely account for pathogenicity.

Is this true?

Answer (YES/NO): NO